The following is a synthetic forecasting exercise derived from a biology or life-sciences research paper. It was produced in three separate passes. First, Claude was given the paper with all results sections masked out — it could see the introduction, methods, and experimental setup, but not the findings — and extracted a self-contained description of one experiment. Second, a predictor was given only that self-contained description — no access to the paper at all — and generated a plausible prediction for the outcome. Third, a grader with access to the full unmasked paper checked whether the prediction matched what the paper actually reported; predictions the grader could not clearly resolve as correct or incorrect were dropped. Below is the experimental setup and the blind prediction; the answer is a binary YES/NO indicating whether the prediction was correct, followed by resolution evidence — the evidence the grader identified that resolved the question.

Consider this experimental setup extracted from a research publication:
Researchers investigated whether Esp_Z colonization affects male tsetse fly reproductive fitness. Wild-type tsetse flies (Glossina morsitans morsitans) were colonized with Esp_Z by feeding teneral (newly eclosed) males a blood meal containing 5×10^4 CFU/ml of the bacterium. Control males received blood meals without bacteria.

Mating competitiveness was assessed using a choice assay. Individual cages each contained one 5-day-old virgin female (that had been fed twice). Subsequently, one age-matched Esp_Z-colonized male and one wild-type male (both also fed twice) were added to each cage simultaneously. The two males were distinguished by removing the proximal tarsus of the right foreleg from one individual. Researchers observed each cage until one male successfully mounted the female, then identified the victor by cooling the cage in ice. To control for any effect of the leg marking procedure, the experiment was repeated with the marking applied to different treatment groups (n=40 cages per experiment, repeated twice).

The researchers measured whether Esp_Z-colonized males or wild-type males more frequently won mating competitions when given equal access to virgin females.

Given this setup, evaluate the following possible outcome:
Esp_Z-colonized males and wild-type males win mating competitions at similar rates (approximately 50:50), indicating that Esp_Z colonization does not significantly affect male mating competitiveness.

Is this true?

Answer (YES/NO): YES